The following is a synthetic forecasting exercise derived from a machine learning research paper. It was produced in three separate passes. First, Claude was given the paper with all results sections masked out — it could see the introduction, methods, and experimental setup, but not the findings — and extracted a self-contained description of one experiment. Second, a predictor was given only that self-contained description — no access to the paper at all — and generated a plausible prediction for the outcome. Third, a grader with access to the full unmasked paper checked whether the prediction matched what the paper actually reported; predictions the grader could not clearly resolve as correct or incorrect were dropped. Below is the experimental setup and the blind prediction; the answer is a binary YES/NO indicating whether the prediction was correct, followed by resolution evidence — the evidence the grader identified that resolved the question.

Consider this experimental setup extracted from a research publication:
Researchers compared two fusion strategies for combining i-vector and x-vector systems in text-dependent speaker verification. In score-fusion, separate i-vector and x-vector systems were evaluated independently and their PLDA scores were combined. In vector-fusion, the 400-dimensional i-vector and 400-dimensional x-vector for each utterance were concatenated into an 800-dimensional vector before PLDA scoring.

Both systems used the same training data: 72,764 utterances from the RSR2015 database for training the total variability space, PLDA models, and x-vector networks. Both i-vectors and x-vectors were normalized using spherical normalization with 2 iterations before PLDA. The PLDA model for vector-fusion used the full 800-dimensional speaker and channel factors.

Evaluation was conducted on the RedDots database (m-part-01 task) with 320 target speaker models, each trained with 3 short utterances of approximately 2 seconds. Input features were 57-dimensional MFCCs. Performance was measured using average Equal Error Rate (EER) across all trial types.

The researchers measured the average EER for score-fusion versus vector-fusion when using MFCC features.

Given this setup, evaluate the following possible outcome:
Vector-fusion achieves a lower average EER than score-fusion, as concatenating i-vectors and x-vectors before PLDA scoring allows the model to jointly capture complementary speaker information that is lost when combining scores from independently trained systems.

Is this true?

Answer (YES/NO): YES